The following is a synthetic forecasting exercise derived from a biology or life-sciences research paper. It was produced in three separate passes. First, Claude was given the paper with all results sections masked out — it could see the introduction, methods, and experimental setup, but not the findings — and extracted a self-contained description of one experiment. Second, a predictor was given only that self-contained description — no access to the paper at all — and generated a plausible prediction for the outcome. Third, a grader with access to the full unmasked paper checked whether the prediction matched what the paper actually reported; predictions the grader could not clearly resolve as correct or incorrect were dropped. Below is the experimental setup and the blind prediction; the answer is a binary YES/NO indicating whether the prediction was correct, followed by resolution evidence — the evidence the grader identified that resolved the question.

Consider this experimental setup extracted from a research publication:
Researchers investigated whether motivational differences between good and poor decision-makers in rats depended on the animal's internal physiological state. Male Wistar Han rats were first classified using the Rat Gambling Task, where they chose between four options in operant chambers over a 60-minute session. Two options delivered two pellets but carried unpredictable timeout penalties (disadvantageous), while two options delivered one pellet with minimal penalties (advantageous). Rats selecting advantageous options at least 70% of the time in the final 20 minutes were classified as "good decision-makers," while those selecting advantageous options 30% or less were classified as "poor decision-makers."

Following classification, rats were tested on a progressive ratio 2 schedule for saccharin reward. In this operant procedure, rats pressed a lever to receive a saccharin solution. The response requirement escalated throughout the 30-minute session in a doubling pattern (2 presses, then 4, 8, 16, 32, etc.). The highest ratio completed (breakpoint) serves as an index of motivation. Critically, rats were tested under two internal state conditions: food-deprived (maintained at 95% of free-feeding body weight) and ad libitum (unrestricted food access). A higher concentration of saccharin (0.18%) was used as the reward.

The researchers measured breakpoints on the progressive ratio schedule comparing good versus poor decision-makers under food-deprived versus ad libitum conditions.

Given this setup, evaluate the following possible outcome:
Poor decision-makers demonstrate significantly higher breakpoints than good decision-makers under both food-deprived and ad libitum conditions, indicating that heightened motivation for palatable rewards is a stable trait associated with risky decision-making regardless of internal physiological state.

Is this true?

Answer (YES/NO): NO